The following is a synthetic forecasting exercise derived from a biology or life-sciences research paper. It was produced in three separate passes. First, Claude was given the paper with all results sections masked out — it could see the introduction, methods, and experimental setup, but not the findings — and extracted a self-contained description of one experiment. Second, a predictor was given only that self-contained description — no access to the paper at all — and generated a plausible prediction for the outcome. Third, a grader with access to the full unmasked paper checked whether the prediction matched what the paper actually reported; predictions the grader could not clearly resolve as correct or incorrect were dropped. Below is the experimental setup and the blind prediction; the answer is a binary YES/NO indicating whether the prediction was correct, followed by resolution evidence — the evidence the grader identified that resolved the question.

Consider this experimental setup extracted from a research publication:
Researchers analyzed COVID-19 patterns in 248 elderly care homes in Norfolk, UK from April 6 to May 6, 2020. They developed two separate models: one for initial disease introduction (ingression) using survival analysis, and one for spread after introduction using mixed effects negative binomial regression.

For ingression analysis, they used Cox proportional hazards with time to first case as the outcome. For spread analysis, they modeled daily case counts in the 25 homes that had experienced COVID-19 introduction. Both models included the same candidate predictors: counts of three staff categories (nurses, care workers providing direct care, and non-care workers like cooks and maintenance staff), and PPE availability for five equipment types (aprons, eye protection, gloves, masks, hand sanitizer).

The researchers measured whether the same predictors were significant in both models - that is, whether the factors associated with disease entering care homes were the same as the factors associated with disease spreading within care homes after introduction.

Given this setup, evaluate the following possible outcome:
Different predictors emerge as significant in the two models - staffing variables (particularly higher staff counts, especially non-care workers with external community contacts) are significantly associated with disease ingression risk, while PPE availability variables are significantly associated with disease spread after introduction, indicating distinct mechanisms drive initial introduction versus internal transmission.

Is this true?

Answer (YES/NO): YES